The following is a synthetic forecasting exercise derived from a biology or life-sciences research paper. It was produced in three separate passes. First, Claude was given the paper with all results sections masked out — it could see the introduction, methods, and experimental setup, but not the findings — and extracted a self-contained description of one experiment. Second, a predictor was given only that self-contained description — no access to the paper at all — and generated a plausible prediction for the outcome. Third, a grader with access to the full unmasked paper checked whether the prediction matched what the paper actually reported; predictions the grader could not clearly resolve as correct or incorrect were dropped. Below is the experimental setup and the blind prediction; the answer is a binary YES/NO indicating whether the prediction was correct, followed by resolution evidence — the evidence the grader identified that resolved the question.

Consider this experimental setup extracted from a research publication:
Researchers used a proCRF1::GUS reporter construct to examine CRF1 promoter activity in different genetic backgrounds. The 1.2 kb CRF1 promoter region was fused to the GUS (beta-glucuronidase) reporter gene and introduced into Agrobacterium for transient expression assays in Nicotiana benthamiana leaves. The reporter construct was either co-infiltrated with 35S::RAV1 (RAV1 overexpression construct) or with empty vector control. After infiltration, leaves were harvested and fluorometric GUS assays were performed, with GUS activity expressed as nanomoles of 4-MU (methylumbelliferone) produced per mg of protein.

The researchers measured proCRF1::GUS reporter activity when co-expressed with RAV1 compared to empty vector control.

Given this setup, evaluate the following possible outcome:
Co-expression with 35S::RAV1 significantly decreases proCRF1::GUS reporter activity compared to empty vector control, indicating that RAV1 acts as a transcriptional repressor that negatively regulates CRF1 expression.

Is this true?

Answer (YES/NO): YES